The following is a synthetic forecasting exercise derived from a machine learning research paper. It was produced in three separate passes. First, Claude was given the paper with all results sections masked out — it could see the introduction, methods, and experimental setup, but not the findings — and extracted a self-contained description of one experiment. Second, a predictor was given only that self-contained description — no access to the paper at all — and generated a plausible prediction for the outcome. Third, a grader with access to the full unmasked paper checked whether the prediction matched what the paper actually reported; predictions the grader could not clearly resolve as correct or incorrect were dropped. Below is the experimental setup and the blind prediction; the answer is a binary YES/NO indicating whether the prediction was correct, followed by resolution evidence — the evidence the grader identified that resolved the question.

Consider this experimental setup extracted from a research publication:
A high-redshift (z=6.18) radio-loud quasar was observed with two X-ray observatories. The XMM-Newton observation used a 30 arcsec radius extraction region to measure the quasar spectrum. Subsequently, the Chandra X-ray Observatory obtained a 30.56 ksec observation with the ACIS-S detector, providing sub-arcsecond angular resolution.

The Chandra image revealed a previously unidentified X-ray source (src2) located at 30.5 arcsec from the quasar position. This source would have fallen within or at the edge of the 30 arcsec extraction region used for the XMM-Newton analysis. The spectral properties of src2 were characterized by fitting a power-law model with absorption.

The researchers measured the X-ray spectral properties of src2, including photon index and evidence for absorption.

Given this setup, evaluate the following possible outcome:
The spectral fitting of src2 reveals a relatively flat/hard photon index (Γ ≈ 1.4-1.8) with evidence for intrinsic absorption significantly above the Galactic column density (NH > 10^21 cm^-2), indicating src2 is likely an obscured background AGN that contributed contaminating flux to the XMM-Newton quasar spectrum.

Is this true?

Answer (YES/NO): NO